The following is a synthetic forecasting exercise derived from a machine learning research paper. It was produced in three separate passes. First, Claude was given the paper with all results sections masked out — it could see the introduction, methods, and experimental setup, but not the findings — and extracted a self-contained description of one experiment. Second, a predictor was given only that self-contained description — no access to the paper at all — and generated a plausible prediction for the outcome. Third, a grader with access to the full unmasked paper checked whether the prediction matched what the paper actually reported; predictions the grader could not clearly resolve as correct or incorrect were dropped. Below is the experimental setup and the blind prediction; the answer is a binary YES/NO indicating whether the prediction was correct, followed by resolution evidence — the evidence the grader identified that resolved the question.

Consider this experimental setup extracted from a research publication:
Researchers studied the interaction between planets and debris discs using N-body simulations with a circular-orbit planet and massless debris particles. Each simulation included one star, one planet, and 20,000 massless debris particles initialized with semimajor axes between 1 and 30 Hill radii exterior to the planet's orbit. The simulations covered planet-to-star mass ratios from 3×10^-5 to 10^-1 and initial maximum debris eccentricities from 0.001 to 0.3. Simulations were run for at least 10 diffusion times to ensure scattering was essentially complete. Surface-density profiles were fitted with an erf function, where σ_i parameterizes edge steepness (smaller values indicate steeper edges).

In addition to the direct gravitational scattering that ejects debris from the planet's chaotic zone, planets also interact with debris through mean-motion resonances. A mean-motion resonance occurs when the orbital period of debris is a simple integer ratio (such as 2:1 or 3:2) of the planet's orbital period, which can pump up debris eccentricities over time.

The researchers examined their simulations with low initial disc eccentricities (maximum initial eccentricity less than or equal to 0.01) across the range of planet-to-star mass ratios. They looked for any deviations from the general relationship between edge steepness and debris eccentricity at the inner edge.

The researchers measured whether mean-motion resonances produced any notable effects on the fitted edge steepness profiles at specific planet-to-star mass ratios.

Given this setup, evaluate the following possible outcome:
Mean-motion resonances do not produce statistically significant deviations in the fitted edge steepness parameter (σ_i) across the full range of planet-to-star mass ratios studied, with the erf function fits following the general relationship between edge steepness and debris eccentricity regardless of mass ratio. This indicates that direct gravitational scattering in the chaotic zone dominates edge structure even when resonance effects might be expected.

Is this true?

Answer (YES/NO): NO